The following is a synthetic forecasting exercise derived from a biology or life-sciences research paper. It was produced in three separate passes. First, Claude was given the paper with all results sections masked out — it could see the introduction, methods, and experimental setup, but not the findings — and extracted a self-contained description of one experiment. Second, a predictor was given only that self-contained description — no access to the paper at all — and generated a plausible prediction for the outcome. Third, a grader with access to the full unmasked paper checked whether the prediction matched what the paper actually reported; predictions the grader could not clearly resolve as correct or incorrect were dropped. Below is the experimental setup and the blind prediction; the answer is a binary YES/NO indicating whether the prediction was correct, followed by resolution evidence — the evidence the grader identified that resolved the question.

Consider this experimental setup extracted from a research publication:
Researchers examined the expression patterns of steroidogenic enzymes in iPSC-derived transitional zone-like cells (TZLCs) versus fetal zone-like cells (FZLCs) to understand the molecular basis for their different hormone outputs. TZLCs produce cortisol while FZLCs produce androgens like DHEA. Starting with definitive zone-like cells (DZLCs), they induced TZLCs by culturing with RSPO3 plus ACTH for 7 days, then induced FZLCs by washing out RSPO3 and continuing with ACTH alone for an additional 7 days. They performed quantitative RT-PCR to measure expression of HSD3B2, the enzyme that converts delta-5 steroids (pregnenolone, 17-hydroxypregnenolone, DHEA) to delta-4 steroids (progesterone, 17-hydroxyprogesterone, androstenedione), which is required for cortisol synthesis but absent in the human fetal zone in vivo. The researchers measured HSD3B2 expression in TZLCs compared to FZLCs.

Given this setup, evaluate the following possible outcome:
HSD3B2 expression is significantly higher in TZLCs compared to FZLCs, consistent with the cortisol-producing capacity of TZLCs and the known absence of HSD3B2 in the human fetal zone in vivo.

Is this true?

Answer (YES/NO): YES